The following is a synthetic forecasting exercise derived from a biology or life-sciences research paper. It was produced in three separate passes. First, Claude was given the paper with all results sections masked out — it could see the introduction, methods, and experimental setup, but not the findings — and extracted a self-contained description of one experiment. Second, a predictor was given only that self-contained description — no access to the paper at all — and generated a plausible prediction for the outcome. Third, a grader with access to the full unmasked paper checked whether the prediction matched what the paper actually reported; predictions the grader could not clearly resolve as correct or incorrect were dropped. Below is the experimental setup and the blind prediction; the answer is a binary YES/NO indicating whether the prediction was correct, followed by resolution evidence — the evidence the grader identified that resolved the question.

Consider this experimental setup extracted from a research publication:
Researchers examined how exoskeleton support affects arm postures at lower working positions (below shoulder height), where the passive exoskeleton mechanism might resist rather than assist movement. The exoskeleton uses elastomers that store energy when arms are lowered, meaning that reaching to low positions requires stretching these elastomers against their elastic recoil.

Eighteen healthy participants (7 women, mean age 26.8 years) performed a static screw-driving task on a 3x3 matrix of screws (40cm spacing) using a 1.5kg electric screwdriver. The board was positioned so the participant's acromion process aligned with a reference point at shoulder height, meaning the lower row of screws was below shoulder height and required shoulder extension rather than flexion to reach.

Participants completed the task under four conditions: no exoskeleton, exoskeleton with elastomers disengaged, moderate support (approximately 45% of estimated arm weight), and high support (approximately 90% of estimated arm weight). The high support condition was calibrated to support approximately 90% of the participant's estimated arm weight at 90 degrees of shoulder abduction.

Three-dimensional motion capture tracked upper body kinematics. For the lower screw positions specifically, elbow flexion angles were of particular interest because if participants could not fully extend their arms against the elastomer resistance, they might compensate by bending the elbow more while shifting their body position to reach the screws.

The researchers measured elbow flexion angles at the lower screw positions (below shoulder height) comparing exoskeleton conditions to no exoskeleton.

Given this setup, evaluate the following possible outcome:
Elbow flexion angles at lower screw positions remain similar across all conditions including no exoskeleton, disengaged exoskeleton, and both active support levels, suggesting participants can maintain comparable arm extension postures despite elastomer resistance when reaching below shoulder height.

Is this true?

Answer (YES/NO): YES